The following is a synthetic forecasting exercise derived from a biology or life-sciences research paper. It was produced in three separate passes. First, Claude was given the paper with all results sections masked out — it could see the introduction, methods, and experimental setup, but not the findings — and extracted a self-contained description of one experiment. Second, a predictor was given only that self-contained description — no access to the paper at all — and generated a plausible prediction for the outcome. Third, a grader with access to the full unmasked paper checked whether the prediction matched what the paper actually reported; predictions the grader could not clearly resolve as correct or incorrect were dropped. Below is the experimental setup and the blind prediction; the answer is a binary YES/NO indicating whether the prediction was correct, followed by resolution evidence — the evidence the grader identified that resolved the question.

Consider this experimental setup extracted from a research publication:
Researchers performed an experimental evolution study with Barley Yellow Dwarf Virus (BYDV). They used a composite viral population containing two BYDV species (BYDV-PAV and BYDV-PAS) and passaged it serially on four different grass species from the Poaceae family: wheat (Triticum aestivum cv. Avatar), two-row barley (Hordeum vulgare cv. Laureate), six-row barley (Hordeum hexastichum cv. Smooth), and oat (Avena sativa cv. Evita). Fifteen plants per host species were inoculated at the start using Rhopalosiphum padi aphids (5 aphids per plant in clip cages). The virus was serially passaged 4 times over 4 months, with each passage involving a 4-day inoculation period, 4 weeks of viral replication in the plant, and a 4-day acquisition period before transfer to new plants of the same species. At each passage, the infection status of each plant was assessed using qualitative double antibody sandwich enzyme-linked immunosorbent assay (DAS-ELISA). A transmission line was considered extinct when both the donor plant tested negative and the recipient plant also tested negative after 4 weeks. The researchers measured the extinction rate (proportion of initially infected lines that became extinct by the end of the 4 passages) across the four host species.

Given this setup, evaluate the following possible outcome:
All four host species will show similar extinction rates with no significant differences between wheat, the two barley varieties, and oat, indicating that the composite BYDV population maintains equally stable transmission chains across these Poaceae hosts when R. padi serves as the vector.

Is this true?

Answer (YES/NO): NO